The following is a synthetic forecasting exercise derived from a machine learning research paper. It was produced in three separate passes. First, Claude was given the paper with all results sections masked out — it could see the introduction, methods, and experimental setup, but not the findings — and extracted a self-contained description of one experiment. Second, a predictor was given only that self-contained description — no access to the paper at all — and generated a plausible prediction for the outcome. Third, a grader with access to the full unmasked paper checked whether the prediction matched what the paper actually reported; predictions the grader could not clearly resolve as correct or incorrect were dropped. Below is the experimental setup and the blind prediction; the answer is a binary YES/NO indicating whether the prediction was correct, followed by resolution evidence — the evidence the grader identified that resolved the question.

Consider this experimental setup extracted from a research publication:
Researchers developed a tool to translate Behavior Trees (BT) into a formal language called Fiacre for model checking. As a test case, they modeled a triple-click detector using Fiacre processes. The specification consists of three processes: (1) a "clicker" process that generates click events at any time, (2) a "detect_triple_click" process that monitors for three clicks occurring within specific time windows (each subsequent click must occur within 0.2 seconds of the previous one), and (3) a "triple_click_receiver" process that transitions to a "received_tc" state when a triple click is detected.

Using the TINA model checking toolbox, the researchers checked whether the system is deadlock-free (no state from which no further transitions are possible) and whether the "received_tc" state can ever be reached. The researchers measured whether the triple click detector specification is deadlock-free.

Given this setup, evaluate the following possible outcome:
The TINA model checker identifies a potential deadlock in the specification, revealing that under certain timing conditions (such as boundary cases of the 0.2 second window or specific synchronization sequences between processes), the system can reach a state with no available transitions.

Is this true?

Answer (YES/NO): NO